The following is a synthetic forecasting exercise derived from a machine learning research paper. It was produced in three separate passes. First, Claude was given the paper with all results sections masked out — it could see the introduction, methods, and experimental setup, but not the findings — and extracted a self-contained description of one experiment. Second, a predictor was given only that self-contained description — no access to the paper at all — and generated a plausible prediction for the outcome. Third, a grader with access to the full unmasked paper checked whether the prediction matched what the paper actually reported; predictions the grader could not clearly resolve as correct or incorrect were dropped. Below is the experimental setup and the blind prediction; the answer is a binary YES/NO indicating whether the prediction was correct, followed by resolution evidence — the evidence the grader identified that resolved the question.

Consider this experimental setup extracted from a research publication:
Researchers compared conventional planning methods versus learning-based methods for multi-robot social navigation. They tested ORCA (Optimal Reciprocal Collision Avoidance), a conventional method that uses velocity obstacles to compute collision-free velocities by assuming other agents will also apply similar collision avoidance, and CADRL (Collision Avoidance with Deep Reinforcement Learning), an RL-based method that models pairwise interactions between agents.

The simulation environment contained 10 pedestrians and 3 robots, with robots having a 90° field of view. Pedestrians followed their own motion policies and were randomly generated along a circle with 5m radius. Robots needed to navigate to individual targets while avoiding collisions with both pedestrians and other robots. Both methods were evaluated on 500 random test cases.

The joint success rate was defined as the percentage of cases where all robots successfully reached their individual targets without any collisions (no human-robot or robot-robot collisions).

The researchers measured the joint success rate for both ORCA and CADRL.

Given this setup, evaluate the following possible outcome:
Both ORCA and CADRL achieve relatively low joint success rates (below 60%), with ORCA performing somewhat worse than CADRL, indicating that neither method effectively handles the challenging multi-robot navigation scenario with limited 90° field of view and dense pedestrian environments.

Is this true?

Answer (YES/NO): NO